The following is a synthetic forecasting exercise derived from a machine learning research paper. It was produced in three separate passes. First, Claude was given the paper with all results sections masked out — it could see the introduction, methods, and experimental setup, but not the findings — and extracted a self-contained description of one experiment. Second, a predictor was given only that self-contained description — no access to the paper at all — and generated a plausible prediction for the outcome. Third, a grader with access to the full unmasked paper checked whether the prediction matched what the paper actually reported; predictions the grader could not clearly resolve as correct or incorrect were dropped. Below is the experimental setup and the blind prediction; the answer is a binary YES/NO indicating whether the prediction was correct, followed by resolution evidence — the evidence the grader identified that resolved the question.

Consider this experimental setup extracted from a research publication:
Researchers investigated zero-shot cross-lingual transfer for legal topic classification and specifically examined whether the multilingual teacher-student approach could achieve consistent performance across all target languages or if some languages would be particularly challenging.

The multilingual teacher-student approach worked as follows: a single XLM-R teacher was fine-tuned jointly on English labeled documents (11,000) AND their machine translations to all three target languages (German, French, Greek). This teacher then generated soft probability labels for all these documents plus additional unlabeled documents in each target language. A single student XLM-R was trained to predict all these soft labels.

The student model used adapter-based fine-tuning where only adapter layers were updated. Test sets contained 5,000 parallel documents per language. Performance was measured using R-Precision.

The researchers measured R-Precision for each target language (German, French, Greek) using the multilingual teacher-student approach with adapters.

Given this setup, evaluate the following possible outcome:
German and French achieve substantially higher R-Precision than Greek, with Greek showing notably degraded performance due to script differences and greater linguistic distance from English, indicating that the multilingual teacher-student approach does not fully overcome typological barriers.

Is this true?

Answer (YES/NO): YES